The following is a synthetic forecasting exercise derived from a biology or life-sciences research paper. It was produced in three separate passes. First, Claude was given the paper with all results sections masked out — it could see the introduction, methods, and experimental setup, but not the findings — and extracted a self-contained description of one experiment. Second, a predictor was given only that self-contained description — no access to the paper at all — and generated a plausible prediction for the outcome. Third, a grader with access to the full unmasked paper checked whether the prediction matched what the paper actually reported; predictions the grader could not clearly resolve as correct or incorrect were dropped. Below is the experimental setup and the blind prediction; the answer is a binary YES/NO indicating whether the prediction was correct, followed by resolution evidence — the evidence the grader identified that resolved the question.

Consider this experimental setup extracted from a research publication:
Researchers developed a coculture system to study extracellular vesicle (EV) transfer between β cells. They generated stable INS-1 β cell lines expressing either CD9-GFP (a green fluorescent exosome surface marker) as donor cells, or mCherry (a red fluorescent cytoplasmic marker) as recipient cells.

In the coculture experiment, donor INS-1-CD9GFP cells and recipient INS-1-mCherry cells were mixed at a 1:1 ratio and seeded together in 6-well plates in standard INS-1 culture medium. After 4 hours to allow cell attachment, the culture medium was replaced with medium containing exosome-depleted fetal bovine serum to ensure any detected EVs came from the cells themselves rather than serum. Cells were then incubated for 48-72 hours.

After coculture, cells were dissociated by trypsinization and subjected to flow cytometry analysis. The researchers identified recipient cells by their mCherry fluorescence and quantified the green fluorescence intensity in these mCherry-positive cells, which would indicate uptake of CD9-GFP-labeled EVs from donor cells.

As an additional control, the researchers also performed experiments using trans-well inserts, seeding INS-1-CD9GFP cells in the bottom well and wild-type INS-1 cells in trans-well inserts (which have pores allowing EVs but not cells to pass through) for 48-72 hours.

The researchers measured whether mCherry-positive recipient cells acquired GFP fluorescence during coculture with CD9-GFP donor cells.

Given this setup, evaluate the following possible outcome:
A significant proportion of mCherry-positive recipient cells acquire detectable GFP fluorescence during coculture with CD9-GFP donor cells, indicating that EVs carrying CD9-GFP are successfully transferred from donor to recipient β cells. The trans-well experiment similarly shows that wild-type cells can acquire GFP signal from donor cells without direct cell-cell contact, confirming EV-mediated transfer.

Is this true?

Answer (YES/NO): NO